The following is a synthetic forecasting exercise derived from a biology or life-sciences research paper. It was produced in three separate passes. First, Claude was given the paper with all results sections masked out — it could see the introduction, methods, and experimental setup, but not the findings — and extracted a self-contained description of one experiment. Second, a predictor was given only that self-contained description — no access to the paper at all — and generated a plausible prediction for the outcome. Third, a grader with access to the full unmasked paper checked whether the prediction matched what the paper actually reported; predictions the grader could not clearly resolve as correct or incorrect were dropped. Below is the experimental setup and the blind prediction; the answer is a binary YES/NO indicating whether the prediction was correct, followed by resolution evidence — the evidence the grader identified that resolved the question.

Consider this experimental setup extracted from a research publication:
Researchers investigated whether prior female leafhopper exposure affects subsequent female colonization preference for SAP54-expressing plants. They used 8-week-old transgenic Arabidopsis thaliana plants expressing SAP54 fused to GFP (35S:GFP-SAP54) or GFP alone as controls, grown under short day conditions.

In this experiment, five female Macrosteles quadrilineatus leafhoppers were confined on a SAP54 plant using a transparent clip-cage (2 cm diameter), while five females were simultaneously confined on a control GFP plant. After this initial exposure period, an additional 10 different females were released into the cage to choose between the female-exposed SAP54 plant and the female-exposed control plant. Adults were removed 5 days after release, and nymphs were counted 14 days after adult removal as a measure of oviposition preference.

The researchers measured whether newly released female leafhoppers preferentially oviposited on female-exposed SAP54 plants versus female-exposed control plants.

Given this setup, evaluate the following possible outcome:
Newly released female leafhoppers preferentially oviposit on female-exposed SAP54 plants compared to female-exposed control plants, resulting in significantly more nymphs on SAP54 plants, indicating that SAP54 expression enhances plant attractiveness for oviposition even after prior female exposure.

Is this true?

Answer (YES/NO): NO